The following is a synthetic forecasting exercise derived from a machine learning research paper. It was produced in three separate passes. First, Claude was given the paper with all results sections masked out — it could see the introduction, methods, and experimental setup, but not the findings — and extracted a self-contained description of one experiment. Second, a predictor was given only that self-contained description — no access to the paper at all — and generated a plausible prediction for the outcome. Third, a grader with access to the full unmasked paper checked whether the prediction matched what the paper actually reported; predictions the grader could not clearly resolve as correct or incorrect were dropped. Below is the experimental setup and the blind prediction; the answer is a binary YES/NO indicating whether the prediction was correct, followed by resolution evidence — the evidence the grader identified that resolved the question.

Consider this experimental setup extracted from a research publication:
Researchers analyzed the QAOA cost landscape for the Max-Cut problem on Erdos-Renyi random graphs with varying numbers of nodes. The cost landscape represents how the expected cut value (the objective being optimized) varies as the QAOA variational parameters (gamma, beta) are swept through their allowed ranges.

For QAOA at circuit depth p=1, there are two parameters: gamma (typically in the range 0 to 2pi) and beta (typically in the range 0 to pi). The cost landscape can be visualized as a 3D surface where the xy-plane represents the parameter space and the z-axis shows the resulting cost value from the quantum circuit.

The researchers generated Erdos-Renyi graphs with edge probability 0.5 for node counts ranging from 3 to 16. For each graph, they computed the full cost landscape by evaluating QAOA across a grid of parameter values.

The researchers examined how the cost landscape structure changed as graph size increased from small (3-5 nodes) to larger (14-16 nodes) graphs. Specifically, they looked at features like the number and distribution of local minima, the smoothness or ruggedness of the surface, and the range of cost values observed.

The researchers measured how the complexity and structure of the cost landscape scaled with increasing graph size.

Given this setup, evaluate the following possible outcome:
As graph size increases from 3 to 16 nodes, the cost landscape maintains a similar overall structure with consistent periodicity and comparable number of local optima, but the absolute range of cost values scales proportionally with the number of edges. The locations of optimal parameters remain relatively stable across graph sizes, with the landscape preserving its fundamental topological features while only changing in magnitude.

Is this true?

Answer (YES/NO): NO